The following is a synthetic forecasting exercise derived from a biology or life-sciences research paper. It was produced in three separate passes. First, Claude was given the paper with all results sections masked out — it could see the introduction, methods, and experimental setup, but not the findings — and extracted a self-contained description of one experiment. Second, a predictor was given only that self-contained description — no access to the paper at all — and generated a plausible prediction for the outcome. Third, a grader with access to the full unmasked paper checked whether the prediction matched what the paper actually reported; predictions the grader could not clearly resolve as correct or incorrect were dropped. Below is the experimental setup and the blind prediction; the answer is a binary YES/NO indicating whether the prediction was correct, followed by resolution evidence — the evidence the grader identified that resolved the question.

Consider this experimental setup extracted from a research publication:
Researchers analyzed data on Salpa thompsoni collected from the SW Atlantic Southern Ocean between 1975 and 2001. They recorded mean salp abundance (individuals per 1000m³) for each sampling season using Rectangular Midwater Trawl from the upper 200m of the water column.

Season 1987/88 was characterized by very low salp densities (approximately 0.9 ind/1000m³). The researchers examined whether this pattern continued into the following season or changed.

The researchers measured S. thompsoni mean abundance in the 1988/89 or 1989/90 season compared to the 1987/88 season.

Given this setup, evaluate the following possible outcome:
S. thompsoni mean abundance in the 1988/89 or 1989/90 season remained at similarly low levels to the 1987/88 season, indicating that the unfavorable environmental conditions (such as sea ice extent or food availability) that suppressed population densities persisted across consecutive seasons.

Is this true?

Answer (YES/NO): NO